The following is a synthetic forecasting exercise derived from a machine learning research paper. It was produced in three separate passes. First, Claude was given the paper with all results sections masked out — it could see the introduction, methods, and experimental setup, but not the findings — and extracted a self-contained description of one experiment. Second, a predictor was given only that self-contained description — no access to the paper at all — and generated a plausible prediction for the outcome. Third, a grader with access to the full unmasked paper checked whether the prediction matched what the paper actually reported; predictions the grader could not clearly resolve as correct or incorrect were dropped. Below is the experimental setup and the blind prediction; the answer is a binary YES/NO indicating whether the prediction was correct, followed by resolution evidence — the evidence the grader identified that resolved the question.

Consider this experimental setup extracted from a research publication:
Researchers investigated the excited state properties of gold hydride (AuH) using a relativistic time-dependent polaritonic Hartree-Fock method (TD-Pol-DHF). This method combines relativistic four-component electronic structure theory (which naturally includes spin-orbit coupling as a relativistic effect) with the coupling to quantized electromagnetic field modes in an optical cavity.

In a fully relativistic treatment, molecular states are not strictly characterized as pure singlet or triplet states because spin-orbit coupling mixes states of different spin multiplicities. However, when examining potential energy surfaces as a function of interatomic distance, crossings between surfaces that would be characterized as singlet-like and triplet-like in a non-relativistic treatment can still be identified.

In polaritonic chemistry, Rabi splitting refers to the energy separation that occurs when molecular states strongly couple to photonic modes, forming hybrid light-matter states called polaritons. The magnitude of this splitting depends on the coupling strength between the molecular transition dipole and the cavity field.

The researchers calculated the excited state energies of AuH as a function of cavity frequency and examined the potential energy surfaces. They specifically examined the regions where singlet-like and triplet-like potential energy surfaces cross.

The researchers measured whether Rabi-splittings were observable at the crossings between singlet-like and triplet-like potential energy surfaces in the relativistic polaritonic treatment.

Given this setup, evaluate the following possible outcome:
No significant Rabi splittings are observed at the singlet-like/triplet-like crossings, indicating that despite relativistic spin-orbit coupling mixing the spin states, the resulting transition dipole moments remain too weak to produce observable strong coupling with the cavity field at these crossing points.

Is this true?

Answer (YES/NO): NO